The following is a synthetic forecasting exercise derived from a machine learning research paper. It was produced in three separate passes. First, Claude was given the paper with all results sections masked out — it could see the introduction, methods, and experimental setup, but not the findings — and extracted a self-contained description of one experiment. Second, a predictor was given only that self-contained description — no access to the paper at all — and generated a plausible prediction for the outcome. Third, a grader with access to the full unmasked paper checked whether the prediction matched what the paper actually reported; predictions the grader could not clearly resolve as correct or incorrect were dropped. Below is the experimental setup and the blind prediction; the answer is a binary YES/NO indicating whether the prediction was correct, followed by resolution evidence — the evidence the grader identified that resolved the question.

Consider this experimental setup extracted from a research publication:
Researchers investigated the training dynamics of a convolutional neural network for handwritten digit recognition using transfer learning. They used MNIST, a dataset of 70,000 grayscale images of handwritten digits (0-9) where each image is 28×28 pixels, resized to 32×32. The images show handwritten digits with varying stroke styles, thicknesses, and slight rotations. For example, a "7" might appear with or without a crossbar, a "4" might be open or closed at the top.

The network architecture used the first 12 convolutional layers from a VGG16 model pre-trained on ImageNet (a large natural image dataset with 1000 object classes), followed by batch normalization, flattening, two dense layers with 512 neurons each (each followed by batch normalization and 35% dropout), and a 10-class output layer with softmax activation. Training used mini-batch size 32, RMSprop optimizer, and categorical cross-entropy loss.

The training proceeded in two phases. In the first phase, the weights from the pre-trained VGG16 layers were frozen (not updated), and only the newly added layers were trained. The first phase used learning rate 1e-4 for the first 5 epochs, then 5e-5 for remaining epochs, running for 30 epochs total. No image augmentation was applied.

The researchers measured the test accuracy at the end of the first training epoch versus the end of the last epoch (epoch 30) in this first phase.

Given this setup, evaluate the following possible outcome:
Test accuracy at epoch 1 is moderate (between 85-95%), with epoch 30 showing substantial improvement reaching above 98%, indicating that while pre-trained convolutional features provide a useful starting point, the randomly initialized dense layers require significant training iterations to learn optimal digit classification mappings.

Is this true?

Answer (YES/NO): NO